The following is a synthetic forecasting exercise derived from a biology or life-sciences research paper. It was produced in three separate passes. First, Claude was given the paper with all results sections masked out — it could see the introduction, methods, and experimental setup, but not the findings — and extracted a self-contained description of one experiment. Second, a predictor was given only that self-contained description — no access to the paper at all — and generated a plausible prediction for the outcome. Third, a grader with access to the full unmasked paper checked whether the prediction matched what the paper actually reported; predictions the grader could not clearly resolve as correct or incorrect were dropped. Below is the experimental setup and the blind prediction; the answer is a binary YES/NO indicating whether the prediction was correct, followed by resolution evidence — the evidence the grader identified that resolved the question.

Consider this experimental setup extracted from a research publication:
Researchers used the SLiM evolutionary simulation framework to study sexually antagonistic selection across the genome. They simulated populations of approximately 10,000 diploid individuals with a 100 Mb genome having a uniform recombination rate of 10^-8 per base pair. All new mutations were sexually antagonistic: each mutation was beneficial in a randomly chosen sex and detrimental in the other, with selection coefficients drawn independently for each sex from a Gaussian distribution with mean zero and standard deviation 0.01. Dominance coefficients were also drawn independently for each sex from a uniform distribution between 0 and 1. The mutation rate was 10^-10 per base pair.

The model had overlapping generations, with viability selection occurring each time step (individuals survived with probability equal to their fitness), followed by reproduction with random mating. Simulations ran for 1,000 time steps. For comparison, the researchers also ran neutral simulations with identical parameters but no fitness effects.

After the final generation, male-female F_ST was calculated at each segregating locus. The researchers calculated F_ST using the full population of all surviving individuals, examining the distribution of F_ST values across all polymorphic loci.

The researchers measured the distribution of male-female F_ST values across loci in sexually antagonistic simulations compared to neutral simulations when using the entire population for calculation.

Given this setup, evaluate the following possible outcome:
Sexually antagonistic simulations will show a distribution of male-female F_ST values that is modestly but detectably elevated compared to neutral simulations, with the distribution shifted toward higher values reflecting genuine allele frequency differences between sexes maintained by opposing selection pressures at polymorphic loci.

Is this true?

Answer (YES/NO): NO